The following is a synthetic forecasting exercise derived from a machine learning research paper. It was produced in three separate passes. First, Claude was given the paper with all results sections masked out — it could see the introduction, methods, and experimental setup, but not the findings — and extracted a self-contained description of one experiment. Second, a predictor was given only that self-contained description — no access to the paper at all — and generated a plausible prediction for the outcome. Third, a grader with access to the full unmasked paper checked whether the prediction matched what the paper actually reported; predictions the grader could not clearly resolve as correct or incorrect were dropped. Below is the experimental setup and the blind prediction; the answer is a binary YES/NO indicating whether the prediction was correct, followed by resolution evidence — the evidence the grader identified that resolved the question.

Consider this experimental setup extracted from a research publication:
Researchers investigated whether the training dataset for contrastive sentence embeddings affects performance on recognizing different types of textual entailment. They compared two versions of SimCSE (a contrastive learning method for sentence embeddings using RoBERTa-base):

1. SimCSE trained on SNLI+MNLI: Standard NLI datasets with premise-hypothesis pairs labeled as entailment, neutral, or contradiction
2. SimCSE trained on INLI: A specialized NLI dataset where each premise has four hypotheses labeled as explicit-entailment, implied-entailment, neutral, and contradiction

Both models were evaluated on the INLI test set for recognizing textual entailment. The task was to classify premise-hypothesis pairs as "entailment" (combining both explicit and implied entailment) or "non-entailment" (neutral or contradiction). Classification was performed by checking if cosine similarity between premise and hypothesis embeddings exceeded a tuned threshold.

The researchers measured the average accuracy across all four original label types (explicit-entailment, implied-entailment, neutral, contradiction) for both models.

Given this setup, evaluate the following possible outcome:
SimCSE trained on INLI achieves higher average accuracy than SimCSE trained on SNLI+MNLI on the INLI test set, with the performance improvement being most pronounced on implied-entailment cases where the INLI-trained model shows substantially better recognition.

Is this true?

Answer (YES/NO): NO